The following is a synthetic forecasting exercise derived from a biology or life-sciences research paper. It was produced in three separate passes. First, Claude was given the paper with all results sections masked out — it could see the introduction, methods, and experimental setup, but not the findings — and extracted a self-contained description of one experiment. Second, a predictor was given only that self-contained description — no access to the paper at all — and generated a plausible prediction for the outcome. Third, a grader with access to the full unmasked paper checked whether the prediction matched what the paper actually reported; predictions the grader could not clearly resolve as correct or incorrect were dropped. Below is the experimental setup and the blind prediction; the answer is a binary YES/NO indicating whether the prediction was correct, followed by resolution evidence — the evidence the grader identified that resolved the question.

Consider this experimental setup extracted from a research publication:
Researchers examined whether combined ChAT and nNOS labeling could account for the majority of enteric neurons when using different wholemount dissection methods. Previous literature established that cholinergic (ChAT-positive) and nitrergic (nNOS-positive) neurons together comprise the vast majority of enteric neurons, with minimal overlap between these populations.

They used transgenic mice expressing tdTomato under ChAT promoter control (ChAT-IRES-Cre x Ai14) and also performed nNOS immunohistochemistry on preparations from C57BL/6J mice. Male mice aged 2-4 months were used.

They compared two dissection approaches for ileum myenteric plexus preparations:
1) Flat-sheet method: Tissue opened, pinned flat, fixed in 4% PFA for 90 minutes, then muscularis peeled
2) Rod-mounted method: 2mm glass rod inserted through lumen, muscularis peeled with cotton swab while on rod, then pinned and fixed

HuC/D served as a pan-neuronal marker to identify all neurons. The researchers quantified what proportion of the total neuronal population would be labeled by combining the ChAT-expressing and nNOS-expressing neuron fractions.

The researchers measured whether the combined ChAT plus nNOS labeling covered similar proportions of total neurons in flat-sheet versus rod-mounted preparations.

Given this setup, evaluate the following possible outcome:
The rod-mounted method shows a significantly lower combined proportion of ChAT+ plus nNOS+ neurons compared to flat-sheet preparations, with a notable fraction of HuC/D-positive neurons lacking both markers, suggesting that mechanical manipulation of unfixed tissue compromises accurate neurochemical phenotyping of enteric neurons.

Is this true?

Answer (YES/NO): YES